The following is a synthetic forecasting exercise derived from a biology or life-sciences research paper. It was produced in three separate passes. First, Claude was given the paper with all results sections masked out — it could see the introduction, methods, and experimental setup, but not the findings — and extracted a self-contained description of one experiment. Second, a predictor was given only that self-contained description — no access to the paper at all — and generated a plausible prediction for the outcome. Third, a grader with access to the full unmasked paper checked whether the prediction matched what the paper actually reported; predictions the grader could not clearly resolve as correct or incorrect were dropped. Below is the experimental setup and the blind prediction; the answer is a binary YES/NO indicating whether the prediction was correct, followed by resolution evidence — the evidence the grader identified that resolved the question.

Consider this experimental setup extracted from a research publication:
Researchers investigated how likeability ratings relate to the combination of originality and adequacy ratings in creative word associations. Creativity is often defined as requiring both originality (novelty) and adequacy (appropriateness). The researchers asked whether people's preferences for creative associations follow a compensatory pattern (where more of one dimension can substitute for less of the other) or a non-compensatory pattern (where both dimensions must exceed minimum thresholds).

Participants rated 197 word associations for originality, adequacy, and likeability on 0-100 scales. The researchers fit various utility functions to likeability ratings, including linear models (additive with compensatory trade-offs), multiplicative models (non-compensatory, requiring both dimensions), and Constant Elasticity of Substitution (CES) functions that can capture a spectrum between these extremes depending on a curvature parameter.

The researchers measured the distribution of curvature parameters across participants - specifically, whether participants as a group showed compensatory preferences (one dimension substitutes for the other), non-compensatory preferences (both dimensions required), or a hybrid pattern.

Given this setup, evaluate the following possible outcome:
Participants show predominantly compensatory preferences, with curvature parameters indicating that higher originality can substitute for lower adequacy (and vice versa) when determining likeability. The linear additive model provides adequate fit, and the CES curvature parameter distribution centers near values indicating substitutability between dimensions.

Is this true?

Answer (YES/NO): NO